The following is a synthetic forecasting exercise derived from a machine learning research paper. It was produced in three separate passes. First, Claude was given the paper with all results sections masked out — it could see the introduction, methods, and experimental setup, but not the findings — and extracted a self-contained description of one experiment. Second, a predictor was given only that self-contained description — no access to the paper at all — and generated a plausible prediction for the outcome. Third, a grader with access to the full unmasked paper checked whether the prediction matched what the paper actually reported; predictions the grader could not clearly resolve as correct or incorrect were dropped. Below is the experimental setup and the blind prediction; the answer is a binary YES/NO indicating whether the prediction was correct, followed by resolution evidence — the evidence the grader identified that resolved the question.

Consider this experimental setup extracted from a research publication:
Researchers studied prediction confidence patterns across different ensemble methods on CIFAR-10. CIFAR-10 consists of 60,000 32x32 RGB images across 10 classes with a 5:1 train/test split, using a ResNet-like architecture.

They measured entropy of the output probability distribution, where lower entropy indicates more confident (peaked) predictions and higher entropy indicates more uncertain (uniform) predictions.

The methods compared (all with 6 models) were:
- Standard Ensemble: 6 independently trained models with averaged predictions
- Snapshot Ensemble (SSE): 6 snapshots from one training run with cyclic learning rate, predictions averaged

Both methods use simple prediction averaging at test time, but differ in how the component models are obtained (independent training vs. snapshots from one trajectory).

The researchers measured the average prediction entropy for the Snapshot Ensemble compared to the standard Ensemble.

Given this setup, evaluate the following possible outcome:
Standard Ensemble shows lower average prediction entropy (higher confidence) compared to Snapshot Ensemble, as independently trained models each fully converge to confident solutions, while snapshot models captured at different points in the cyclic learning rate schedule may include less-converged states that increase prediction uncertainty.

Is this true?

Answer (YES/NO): YES